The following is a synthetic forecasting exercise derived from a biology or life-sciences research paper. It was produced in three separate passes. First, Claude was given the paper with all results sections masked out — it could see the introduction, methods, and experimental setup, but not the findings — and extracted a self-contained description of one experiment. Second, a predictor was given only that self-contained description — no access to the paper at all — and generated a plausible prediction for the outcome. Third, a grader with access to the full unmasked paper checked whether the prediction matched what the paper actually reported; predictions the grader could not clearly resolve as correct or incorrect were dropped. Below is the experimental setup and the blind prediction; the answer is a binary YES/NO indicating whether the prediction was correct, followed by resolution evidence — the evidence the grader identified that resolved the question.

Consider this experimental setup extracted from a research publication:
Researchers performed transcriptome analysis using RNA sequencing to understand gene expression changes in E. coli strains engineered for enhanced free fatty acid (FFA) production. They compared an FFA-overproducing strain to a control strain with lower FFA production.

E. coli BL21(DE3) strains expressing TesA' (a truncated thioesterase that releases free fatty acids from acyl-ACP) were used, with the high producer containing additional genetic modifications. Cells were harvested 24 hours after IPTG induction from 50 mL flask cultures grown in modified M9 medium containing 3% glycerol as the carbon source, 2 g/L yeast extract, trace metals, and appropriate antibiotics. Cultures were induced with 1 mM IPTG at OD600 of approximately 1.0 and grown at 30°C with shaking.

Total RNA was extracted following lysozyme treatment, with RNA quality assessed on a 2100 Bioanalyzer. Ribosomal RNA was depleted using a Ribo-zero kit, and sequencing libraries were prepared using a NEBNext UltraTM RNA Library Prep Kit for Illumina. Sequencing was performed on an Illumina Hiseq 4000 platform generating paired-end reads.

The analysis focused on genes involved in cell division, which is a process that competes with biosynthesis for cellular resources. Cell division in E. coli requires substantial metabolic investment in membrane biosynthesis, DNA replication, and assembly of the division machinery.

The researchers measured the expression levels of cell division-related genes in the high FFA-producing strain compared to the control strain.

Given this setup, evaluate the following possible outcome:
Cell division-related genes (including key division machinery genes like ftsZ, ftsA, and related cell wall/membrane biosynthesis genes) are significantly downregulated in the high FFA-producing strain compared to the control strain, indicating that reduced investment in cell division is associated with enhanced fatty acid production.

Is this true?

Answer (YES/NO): NO